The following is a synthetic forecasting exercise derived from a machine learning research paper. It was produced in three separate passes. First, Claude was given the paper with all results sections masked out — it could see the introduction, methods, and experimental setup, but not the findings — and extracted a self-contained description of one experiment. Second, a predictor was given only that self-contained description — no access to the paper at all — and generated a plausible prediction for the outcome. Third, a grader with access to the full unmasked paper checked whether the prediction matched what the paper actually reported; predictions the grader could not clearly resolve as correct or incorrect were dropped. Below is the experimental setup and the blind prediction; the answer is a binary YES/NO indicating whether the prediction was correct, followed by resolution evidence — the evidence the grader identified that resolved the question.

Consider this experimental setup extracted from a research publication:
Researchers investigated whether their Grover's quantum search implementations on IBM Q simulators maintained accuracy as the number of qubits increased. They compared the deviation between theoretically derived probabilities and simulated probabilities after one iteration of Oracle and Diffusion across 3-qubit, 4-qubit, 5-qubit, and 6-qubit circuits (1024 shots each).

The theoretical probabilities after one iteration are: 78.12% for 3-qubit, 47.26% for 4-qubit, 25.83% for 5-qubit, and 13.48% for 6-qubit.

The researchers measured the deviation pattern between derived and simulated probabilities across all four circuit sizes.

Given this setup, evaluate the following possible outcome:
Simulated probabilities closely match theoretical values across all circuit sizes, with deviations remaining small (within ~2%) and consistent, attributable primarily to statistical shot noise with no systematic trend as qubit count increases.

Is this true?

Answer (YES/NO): NO